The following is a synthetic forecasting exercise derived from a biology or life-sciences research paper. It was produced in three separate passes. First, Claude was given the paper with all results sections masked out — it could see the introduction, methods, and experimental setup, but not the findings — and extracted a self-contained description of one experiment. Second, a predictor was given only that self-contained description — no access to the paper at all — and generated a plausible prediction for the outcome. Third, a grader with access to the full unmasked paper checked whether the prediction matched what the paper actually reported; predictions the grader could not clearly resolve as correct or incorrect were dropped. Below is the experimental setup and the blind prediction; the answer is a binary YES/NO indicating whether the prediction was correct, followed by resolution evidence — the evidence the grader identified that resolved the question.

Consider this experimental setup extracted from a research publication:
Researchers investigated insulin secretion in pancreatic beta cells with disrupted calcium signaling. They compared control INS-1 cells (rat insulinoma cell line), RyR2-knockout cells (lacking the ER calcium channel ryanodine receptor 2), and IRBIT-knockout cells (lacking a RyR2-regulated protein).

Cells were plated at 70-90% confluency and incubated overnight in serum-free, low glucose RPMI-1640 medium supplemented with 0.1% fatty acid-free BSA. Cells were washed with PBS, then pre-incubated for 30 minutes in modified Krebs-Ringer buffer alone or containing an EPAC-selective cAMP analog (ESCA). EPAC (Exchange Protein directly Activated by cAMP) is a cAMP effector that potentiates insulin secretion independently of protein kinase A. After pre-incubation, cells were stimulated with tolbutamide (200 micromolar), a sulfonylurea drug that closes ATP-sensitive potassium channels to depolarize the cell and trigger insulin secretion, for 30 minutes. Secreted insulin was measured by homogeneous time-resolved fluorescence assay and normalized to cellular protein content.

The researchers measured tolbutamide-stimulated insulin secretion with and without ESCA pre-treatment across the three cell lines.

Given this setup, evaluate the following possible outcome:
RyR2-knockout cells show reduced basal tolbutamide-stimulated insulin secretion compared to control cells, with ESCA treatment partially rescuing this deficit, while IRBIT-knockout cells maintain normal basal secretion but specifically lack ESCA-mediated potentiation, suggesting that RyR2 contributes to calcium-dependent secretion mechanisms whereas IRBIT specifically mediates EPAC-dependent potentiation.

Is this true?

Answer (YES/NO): NO